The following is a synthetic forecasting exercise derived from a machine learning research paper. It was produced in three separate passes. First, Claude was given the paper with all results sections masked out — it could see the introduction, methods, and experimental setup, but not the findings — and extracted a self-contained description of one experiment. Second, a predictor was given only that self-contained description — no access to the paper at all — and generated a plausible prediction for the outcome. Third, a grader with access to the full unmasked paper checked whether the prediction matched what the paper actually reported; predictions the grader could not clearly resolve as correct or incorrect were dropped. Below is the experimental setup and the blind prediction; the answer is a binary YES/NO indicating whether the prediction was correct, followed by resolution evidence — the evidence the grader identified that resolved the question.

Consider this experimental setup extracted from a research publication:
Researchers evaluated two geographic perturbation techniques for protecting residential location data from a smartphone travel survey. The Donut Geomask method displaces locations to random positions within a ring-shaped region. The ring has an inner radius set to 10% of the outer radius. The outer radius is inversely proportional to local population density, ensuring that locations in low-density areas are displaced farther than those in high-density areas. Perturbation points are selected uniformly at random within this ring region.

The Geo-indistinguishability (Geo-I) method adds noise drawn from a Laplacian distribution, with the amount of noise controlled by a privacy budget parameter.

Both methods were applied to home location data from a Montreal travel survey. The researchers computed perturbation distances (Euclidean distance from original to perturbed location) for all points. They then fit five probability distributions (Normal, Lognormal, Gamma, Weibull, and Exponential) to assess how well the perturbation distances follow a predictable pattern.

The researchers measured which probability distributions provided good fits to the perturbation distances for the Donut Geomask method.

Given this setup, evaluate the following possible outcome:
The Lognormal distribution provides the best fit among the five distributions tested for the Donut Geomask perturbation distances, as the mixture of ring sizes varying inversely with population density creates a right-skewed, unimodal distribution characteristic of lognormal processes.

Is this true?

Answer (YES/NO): YES